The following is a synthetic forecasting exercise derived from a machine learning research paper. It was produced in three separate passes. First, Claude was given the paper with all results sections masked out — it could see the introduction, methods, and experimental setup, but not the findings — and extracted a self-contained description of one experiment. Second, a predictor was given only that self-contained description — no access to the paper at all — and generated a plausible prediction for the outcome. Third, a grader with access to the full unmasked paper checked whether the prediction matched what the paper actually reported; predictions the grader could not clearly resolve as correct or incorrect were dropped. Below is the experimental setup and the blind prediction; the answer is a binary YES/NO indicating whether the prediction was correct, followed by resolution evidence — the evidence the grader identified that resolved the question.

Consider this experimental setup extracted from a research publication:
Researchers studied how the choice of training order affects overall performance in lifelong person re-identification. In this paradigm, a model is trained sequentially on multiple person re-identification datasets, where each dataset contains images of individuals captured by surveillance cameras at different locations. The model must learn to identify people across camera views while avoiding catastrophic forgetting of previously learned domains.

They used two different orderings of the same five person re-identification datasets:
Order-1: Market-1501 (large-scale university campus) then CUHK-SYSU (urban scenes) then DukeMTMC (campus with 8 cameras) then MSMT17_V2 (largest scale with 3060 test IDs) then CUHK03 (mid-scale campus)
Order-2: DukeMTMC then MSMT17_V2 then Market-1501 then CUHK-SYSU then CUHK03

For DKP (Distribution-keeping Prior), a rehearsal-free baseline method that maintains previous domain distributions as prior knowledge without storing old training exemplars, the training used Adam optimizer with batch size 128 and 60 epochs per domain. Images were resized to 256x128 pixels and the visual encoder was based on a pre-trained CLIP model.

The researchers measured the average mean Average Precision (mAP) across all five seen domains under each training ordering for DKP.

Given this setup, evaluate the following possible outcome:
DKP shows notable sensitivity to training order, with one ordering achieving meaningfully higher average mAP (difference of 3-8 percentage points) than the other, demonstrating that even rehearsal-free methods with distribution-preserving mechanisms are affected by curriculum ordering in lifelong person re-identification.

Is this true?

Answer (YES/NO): NO